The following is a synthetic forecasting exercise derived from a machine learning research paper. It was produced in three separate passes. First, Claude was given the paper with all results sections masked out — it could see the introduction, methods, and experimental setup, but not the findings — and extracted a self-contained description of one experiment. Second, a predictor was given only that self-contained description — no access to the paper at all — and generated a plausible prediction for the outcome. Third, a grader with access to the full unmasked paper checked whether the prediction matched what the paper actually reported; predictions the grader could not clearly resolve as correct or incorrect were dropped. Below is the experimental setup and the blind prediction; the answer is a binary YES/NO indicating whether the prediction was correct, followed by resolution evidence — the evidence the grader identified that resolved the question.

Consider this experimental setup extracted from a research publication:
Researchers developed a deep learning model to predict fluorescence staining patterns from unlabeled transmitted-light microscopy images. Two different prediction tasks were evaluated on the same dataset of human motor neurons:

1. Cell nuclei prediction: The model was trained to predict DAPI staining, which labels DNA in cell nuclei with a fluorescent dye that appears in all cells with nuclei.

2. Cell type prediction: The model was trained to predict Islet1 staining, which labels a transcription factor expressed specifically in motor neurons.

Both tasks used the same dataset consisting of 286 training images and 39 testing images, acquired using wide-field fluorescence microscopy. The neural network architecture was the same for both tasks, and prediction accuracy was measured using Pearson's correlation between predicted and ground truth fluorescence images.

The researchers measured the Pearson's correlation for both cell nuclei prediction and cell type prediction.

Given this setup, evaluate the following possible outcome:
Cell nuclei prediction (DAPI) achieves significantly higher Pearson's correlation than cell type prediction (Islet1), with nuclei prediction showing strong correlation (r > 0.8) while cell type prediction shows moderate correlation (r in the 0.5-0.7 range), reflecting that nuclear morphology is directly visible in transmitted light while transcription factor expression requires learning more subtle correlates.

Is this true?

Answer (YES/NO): NO